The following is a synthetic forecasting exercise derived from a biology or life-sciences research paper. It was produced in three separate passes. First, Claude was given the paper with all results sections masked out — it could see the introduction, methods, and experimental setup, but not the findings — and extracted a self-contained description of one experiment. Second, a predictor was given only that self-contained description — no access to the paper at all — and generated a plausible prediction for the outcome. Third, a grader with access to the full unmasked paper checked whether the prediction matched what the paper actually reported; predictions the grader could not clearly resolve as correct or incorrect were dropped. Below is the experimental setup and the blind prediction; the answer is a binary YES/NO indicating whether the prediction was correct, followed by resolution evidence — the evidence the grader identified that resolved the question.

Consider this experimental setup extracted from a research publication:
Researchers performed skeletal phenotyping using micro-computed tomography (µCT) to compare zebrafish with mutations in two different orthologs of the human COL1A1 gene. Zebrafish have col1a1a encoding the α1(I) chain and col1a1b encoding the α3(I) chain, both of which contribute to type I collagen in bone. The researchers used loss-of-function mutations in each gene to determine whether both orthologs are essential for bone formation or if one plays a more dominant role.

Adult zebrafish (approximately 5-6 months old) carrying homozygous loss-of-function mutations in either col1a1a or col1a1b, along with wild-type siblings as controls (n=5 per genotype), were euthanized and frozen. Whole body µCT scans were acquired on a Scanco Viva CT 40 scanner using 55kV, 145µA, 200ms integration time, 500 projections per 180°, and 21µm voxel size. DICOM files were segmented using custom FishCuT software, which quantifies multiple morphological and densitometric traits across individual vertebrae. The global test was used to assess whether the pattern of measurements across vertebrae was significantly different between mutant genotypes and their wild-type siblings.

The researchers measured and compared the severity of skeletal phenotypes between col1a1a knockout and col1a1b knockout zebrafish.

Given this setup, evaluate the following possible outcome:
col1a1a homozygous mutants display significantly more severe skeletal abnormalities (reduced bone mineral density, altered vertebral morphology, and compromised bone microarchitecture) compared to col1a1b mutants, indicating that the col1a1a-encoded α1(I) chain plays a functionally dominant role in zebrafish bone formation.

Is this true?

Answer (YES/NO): NO